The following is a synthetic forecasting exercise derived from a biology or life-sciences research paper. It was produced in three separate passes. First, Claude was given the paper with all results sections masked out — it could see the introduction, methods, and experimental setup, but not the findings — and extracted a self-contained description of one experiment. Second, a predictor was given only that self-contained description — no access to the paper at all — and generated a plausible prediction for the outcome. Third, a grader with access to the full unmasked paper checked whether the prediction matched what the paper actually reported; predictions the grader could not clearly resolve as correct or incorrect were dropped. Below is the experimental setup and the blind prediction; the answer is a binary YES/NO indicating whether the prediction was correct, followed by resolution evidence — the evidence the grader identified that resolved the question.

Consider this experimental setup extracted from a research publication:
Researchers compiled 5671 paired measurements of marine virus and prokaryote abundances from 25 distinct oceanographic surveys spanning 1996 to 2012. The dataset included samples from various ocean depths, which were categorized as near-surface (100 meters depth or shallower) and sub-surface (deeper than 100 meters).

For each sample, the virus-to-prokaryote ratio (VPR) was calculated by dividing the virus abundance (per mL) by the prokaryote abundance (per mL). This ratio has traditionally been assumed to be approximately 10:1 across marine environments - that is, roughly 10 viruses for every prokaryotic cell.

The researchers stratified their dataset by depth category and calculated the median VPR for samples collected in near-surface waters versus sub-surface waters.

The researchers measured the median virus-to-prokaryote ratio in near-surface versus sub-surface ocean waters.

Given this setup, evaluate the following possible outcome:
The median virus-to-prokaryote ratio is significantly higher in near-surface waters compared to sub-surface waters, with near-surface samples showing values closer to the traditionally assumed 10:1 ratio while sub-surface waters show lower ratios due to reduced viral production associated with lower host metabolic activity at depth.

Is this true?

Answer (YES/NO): NO